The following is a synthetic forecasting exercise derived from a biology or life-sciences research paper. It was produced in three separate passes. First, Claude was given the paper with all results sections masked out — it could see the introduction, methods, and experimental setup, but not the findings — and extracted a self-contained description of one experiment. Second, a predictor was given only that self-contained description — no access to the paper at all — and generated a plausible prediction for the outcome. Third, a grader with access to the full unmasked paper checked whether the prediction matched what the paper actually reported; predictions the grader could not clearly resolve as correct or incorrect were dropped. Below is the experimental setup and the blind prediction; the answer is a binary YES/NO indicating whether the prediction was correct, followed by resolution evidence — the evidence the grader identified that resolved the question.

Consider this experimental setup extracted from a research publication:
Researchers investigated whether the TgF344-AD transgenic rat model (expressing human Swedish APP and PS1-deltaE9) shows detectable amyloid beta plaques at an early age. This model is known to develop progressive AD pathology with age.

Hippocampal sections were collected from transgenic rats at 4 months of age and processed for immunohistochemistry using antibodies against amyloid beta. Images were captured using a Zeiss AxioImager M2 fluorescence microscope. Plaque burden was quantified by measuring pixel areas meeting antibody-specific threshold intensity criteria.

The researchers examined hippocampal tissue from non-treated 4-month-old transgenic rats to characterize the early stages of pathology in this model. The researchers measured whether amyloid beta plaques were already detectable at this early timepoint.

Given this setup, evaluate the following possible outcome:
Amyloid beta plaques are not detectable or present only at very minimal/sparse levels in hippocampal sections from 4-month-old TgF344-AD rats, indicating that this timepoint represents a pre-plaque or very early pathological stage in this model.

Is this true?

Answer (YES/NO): YES